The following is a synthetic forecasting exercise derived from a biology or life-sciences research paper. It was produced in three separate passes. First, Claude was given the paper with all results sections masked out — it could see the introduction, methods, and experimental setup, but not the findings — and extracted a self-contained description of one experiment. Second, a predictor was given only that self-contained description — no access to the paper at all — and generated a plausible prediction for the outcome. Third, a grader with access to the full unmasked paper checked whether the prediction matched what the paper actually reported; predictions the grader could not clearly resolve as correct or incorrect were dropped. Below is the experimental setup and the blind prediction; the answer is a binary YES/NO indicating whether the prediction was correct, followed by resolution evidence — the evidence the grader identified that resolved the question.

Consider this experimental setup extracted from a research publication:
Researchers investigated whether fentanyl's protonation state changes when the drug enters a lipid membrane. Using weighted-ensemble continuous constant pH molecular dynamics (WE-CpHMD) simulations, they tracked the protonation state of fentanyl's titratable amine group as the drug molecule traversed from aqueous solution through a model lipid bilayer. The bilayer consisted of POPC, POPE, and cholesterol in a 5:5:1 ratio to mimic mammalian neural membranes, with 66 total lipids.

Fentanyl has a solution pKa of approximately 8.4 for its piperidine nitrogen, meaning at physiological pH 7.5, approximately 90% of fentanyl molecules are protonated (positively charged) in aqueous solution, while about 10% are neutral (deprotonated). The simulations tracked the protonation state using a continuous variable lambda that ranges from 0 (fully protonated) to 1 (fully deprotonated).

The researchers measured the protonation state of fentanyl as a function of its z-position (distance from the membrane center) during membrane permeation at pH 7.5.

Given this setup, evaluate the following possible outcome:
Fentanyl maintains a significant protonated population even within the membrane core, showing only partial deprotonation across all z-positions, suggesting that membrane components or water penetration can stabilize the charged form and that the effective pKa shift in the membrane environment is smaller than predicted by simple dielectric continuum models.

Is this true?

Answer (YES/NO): NO